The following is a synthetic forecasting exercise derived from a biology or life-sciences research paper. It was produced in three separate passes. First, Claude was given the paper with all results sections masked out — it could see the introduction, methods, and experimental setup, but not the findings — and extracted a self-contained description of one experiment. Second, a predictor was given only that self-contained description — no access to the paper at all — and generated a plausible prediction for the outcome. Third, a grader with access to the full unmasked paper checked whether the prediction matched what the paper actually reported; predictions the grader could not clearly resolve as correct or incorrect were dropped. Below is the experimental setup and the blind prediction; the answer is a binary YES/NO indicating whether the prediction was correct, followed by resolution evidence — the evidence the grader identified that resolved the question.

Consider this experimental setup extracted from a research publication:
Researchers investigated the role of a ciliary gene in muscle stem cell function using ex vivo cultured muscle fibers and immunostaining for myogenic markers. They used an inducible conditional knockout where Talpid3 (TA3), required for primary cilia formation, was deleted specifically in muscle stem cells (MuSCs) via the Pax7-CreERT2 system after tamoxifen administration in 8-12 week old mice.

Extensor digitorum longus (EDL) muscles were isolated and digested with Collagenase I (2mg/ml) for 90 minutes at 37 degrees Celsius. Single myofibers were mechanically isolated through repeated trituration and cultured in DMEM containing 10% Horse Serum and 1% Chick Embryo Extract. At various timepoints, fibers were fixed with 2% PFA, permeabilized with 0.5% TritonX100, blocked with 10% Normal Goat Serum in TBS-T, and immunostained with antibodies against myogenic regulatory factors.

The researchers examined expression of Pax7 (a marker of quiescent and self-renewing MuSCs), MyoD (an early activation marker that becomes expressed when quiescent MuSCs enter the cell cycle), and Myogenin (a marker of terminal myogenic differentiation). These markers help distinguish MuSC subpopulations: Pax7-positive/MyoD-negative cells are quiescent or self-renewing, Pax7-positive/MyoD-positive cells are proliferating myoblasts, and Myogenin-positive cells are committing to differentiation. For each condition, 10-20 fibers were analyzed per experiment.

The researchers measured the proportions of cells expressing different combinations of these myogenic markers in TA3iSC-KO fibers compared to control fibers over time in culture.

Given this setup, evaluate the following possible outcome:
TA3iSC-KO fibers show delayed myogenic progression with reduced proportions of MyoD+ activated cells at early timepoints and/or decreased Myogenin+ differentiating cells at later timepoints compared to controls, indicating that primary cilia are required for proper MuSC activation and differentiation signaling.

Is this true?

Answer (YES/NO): NO